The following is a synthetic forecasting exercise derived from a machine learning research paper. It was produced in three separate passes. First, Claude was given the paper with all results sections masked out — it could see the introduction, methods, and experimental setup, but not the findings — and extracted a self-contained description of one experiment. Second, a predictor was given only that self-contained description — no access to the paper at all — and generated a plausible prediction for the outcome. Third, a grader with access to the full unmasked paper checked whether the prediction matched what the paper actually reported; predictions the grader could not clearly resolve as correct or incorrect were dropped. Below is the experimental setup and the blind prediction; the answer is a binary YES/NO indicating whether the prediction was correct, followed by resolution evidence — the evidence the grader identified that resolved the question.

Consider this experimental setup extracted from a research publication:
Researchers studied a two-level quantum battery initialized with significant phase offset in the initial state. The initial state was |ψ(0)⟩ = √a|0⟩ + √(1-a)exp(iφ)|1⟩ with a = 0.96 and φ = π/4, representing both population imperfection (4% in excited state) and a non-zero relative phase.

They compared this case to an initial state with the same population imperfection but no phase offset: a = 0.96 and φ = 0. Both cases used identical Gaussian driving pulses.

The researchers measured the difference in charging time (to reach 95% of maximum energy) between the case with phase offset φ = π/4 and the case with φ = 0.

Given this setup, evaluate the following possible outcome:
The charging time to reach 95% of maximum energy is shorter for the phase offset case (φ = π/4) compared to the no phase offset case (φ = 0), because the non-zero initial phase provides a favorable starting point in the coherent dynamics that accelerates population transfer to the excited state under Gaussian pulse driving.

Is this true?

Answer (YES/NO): NO